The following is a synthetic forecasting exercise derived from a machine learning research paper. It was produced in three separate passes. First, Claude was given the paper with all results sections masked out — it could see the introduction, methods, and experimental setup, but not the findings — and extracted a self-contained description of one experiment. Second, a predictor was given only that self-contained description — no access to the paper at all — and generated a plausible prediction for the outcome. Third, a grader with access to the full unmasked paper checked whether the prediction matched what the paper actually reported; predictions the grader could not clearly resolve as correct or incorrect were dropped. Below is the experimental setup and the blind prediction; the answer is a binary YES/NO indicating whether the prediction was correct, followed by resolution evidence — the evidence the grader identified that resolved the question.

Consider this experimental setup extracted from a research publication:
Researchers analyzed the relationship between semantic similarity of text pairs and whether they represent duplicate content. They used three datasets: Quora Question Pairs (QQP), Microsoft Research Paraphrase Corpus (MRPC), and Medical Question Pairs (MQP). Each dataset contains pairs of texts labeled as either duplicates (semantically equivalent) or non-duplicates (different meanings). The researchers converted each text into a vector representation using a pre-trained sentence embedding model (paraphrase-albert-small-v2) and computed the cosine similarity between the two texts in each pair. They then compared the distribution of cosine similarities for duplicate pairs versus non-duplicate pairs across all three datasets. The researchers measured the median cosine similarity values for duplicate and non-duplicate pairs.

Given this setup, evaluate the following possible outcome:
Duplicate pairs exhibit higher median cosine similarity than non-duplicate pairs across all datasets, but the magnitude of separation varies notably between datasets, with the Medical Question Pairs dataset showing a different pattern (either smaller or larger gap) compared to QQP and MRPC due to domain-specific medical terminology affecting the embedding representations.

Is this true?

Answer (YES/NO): NO